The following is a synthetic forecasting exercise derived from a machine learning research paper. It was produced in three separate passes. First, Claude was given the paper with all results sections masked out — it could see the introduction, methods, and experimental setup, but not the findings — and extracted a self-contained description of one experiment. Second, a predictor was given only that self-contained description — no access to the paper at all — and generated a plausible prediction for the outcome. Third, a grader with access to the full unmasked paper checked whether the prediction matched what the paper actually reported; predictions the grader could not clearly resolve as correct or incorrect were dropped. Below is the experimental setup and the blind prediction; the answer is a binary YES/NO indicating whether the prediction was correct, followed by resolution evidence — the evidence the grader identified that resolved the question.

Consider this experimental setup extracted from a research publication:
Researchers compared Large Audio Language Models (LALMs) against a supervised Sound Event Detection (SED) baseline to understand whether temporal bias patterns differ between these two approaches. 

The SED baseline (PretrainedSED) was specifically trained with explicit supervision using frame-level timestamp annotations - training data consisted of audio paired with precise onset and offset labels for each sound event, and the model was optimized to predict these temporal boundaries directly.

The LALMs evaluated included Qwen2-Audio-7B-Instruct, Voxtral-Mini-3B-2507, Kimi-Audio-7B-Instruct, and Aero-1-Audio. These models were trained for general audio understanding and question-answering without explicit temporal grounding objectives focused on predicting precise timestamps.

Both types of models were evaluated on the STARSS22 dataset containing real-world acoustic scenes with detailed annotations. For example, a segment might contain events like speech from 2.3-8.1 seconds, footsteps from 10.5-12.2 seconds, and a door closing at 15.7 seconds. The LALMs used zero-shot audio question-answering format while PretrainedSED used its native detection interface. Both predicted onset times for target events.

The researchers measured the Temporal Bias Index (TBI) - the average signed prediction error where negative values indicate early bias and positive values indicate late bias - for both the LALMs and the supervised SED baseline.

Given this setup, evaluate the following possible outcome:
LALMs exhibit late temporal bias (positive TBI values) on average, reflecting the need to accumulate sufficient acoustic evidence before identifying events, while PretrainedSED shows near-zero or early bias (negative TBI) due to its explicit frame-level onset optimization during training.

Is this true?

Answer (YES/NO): NO